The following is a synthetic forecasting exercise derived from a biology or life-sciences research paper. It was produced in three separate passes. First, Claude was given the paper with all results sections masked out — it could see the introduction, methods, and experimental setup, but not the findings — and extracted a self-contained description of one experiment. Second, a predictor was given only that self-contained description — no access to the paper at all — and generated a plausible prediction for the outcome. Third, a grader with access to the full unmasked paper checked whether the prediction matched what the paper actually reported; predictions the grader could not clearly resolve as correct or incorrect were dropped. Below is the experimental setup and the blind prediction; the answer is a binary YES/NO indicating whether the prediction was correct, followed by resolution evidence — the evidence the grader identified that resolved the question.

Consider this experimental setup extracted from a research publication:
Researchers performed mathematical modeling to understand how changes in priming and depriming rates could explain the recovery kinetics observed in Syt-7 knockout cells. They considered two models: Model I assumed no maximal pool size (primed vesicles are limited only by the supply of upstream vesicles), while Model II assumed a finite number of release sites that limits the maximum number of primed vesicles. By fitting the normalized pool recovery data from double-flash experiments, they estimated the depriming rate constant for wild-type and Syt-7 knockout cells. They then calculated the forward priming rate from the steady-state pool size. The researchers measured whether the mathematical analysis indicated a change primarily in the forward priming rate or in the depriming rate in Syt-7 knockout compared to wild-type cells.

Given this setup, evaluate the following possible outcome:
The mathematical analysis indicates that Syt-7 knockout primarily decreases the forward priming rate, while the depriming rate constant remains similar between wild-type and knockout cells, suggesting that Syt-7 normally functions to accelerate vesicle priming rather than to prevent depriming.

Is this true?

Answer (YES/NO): NO